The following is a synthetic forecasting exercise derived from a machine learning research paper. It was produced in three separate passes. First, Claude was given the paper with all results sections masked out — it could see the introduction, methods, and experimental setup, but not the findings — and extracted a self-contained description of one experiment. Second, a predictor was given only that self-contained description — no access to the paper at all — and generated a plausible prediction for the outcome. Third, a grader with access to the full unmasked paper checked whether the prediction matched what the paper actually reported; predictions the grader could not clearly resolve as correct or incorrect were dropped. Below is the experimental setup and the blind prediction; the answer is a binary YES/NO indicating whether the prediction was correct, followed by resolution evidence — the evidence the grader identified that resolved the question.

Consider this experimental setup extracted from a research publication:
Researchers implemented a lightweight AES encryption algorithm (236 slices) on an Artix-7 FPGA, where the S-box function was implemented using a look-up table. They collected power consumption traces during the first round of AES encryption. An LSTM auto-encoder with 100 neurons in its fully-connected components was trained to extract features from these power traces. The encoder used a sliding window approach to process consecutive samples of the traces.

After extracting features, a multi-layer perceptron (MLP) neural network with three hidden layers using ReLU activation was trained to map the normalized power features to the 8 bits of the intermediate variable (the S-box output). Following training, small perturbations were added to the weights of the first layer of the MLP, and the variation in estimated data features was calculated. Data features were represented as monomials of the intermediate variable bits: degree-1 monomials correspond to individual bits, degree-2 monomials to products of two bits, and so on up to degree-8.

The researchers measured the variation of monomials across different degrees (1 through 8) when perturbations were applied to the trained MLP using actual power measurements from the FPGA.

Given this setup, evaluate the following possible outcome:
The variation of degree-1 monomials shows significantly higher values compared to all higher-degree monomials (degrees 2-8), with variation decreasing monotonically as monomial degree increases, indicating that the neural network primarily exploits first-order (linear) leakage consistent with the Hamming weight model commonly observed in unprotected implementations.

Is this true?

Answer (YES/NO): NO